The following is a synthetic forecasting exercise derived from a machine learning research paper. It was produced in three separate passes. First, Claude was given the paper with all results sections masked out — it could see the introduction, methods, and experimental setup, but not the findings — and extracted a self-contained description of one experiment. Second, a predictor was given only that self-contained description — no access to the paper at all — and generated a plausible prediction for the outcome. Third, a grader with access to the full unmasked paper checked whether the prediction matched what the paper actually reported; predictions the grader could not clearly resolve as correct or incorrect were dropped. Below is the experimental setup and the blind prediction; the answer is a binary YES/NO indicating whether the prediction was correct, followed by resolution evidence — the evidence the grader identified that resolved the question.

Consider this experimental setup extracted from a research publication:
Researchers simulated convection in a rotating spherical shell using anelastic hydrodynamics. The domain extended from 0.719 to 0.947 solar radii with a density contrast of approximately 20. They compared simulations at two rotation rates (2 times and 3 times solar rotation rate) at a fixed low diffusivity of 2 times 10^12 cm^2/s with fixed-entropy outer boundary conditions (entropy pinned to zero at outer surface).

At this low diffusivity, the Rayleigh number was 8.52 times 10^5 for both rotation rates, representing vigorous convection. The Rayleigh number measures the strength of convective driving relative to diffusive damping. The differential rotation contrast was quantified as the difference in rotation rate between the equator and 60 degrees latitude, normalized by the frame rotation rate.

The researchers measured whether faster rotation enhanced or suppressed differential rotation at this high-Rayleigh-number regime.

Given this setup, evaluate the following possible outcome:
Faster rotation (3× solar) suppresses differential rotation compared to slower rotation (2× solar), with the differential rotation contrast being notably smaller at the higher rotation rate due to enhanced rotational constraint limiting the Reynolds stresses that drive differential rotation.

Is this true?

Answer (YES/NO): NO